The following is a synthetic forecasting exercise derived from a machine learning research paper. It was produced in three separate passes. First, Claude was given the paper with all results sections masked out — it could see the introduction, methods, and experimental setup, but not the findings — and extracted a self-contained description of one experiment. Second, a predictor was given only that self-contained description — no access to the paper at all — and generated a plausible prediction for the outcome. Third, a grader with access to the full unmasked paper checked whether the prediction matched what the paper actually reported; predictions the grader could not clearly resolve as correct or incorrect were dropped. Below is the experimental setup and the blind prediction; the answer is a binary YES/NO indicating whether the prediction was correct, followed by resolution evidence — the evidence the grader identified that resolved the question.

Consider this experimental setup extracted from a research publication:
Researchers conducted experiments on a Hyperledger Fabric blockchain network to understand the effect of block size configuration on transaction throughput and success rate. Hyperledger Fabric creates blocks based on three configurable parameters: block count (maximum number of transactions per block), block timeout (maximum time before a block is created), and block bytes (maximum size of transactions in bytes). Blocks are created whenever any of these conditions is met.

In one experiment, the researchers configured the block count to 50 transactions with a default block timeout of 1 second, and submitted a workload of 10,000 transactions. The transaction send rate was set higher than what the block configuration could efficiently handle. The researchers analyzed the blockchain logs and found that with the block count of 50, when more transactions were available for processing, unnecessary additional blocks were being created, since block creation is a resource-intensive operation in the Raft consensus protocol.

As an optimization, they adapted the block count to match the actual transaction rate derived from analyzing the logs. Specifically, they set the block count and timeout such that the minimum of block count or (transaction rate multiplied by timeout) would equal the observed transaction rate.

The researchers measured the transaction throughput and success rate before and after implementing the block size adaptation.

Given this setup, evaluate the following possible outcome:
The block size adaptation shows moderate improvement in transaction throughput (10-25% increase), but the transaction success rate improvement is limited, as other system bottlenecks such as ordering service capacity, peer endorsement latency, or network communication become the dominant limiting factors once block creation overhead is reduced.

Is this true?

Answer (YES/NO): NO